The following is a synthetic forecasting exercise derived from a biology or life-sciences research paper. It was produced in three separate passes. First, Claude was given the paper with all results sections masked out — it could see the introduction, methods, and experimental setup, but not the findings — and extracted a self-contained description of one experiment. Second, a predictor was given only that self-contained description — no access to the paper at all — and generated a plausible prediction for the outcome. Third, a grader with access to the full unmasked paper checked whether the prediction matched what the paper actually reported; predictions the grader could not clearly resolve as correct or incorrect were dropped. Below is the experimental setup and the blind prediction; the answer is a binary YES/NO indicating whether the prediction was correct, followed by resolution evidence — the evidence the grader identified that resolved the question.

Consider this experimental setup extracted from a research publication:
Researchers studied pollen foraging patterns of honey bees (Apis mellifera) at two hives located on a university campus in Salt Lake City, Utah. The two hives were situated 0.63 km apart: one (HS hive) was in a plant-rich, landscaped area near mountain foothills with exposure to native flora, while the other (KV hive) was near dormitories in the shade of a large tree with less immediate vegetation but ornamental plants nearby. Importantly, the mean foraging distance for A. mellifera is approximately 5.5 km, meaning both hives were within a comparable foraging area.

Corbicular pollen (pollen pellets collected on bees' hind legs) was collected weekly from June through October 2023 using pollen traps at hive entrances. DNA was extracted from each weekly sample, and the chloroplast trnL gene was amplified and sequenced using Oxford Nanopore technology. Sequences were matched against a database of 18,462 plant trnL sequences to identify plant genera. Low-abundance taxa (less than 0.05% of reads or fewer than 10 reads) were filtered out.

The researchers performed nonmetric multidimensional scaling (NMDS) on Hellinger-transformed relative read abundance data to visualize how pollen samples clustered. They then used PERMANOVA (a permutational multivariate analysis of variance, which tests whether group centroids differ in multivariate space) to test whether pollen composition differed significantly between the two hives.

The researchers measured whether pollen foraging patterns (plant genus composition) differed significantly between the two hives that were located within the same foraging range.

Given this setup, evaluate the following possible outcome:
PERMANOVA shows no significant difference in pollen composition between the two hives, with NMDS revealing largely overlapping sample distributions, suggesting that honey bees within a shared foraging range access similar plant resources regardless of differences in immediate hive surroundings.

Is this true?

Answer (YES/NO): NO